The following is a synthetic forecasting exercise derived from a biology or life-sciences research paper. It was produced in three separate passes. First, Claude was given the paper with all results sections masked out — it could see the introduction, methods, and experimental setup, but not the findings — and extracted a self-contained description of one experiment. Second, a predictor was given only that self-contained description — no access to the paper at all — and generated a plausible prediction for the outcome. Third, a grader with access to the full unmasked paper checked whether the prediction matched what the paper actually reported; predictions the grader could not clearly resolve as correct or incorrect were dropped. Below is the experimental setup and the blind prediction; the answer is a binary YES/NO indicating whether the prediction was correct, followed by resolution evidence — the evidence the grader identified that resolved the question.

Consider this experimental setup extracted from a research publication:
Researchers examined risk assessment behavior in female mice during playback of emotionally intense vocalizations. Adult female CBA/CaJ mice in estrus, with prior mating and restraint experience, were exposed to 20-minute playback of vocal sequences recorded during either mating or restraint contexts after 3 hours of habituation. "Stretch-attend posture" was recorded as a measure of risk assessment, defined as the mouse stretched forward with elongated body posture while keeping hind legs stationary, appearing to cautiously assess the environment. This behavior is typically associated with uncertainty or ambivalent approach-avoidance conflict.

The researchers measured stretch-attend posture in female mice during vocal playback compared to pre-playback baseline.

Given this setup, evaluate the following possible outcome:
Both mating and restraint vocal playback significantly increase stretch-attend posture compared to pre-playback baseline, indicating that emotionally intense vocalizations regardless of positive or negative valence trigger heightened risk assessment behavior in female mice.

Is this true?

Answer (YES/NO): YES